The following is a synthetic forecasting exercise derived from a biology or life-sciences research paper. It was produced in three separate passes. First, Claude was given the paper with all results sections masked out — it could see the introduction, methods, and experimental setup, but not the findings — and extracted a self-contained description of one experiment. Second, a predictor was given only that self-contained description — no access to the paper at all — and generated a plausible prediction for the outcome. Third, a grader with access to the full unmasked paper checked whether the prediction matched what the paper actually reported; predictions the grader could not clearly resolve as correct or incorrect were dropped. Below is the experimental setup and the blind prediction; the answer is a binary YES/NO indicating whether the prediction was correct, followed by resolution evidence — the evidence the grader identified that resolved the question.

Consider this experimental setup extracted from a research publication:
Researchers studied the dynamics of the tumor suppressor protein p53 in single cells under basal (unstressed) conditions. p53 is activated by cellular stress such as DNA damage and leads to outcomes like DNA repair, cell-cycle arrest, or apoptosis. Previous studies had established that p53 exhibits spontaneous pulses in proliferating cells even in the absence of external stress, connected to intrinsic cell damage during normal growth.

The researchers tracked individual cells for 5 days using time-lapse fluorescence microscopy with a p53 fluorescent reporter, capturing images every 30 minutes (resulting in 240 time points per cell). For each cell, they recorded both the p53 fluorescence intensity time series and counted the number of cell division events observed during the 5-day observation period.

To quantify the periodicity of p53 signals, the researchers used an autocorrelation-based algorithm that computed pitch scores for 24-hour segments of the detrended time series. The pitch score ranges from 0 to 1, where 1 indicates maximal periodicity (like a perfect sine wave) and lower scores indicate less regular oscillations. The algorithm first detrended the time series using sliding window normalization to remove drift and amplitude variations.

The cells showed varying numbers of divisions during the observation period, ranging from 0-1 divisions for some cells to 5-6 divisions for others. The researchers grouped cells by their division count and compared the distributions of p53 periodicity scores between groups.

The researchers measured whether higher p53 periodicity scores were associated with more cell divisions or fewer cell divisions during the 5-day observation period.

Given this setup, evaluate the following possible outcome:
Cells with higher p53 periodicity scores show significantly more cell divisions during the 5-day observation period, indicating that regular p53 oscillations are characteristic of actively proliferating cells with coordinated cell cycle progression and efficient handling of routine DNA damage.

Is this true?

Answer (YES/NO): NO